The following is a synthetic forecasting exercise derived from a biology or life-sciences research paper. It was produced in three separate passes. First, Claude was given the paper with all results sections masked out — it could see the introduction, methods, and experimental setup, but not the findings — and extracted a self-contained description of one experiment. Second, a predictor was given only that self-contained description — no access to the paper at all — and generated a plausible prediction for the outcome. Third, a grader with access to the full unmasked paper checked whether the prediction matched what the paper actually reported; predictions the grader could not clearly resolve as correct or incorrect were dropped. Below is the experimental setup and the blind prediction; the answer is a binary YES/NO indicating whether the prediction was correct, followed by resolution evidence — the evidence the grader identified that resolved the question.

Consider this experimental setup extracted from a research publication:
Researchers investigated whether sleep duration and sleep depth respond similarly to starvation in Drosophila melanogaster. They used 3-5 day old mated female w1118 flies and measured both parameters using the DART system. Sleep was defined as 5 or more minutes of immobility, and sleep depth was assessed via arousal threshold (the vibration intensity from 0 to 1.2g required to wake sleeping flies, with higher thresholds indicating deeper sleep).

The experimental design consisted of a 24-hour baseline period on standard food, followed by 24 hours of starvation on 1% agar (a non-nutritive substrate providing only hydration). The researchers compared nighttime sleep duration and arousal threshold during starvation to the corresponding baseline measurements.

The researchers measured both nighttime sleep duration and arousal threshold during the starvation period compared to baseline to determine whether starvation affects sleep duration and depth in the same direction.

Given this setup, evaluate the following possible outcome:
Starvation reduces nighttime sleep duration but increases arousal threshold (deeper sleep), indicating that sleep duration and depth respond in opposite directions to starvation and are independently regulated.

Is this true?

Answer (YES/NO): YES